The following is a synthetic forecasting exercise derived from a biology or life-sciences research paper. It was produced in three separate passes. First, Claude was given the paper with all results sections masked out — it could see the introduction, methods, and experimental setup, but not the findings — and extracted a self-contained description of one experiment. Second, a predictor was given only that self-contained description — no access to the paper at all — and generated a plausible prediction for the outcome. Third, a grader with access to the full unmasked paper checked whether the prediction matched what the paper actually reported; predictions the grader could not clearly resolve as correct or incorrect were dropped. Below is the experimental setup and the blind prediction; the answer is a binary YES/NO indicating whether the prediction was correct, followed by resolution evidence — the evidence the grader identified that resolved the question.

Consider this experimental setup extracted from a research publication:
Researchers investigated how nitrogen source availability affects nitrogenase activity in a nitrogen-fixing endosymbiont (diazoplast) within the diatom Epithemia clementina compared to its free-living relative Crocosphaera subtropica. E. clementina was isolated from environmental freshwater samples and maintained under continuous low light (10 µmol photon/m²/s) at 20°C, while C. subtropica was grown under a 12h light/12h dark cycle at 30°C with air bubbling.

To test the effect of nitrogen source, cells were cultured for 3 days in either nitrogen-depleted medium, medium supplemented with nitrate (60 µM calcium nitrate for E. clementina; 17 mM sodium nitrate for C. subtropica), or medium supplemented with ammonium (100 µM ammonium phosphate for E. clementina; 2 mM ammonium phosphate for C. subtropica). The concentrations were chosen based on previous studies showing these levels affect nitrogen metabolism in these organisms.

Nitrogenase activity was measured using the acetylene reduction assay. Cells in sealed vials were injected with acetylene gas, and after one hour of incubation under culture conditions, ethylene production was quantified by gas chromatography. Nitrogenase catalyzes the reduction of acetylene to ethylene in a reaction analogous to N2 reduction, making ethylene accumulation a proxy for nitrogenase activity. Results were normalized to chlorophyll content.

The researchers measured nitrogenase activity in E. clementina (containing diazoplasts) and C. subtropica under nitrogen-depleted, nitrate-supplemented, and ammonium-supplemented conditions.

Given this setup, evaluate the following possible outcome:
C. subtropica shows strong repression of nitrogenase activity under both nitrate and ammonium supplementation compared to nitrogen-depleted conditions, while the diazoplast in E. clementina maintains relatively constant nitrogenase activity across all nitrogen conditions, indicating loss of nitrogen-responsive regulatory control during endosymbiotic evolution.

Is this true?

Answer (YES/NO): NO